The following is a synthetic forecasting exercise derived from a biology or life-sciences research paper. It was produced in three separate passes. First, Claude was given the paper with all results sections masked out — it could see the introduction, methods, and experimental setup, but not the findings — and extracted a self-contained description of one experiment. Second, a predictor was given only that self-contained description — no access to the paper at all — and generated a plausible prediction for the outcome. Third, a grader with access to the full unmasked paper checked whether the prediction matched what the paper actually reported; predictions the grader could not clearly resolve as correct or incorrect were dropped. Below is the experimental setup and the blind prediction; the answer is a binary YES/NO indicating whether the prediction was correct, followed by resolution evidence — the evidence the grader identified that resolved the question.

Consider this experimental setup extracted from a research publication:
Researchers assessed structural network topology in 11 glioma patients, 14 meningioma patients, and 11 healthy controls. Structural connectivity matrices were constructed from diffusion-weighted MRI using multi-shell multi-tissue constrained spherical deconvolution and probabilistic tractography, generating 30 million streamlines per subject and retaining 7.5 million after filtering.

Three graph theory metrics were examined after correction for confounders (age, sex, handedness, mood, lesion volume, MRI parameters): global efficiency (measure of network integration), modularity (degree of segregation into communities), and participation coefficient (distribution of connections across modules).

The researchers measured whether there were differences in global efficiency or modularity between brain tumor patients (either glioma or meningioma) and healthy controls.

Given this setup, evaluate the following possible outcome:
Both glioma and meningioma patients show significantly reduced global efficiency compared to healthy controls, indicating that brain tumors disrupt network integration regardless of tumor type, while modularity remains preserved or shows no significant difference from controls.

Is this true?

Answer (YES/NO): NO